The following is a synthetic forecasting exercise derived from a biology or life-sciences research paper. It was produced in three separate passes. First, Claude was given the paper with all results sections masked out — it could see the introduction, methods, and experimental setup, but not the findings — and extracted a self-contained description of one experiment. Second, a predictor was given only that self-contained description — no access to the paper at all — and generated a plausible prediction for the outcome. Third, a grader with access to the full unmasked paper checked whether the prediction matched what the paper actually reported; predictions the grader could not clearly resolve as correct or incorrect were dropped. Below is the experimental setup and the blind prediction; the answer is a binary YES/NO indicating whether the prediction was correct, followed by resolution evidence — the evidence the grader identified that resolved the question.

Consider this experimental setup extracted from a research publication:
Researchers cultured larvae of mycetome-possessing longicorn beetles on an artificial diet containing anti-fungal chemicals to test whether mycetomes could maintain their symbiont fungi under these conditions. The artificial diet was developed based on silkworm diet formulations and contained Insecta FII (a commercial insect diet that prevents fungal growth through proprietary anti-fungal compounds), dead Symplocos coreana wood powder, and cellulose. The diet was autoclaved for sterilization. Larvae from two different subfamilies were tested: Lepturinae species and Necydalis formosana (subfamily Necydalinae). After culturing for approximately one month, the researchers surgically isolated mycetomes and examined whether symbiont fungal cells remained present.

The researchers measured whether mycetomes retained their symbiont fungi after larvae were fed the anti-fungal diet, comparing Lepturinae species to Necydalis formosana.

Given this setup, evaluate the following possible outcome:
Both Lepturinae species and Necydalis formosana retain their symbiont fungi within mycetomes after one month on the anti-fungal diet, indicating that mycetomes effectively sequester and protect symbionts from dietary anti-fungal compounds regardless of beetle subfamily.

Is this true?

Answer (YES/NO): NO